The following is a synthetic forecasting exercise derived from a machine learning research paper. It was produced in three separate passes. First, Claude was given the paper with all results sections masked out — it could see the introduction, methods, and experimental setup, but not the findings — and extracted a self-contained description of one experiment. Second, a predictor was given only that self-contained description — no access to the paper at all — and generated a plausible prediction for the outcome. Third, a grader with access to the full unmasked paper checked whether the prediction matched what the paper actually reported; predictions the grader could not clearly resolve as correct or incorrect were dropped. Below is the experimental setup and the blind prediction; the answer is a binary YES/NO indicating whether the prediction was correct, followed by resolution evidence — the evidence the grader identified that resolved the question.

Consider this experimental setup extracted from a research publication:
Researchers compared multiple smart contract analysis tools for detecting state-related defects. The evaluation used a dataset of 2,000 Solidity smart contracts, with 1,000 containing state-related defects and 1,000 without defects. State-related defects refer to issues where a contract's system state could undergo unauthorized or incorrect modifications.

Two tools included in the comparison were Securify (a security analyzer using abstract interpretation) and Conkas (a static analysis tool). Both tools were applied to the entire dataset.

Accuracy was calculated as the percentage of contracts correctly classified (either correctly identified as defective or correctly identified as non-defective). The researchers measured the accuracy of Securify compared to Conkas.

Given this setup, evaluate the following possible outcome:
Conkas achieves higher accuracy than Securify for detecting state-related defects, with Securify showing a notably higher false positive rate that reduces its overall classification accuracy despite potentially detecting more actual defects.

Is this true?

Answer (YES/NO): NO